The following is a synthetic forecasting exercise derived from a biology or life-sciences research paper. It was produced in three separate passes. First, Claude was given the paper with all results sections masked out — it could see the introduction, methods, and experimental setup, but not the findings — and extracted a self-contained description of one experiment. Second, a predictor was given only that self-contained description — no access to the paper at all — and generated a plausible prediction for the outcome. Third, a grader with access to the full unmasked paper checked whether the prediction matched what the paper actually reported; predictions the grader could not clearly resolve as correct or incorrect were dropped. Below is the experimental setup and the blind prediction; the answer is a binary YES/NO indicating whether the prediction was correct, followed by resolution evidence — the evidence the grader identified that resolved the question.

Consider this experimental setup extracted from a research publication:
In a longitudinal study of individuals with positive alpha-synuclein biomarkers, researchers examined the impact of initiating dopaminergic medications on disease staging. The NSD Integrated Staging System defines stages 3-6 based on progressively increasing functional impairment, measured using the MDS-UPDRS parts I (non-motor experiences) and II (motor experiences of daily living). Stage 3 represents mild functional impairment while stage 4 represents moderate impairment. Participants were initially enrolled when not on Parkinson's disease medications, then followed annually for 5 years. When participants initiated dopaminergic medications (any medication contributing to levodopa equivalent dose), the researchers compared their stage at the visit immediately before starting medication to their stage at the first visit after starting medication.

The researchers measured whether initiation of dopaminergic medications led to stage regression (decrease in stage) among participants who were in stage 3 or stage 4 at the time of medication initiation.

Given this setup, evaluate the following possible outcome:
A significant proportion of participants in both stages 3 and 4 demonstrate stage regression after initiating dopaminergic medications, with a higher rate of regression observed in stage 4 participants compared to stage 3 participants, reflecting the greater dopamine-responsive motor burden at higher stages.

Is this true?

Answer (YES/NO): NO